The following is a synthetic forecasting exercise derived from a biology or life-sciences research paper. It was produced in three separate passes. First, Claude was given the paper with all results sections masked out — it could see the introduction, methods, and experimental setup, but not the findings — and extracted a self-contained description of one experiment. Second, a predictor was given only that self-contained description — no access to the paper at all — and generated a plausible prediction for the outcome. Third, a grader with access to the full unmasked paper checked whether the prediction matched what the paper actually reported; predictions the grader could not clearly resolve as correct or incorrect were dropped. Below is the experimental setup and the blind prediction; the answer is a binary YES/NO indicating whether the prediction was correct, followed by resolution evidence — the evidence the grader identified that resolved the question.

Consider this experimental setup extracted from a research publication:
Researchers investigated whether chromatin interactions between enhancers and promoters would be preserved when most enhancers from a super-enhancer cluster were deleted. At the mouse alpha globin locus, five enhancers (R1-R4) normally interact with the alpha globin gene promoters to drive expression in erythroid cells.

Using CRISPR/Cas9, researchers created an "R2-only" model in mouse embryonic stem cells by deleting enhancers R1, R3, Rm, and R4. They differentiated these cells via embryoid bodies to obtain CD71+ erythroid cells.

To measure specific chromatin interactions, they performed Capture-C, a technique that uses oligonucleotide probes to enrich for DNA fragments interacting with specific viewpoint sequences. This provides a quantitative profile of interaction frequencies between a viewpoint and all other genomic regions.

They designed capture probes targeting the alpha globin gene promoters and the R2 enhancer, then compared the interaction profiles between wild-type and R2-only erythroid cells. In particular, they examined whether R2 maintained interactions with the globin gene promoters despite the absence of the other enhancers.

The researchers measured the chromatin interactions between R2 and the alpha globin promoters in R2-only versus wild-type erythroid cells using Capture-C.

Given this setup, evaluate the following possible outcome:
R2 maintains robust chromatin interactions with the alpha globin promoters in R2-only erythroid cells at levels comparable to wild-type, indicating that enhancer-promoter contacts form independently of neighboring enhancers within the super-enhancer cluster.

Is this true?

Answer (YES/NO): NO